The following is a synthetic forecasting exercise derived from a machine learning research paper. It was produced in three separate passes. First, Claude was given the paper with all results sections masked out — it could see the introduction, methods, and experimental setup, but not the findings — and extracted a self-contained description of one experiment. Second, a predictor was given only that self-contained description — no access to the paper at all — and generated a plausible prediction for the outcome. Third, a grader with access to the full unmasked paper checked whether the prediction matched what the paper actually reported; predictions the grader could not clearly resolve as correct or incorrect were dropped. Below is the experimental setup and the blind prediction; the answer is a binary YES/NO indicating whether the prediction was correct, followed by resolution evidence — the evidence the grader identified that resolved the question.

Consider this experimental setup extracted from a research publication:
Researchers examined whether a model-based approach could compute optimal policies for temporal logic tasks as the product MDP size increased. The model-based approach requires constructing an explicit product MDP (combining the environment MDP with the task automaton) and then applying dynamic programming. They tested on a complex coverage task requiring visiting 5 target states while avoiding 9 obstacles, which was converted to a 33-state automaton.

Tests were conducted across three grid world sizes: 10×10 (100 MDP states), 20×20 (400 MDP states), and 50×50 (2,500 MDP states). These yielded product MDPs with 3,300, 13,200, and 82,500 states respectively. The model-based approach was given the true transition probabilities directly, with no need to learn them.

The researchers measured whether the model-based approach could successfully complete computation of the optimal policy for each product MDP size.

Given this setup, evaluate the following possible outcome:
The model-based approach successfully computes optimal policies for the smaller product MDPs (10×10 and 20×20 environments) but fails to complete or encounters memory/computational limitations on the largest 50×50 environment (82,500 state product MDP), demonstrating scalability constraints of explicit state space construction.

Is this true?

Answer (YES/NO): YES